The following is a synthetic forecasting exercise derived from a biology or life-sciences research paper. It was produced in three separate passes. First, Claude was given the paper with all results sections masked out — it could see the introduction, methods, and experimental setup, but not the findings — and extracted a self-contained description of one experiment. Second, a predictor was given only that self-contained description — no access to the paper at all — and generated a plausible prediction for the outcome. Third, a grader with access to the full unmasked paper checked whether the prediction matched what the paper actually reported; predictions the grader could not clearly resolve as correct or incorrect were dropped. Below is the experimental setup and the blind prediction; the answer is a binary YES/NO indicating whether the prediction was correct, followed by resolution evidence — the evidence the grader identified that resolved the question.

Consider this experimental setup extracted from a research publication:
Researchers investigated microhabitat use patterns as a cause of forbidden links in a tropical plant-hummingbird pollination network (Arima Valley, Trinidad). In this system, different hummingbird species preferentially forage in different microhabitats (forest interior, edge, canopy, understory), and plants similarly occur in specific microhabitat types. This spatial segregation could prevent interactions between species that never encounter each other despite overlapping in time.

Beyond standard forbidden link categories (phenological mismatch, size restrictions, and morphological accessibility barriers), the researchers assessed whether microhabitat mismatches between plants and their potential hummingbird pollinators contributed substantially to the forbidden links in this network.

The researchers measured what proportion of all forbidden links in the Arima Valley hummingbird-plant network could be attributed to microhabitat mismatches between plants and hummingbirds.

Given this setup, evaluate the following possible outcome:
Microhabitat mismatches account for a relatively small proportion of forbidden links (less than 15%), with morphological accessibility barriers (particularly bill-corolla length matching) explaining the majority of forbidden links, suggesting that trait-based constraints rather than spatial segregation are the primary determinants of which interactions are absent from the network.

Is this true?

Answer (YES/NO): NO